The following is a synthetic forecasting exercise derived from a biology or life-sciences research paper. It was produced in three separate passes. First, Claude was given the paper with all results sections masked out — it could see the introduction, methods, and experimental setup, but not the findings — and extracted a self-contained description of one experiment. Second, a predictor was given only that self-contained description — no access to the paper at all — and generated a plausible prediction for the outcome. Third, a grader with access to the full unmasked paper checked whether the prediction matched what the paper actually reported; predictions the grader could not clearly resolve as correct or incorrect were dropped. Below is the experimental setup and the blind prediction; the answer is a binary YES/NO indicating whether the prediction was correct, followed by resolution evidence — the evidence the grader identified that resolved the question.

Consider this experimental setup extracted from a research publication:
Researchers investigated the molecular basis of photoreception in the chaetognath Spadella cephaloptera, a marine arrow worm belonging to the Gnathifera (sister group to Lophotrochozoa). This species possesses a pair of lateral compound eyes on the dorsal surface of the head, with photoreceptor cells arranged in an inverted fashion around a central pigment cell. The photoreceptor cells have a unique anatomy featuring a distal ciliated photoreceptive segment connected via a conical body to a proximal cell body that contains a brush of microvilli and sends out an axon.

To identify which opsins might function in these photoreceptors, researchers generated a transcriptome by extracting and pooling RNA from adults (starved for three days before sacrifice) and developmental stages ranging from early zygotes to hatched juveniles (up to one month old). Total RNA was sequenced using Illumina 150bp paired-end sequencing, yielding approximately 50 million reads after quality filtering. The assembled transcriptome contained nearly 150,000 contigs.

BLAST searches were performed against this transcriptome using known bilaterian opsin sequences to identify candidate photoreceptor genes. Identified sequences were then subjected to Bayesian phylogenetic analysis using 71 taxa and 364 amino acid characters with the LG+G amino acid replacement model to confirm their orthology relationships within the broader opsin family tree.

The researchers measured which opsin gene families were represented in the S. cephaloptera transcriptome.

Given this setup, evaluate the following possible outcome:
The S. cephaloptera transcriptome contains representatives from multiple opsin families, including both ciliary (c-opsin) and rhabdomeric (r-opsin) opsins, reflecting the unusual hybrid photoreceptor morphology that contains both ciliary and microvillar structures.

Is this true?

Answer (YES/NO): NO